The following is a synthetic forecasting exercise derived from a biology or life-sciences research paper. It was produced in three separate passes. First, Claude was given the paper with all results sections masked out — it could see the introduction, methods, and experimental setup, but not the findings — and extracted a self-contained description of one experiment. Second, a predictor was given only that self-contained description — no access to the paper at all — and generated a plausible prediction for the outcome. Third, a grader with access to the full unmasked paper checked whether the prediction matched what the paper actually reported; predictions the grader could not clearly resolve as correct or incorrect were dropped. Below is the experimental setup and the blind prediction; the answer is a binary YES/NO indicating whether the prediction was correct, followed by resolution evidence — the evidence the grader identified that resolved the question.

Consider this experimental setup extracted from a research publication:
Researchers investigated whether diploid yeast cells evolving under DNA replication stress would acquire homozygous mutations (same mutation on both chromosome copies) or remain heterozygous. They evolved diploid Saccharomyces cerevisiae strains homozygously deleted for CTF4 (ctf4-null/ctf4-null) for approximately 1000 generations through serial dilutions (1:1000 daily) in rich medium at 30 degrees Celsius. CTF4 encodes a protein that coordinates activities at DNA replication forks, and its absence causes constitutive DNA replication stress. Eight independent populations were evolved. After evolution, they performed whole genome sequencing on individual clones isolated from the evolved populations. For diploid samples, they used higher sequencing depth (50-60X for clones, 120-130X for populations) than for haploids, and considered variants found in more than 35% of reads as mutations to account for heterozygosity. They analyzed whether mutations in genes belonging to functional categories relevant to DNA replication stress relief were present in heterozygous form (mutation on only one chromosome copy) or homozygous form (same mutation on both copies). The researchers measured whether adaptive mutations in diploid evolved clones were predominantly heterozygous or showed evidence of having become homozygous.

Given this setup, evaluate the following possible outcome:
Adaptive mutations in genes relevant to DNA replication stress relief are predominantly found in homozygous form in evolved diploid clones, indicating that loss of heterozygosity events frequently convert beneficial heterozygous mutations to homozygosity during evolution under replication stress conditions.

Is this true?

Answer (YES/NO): NO